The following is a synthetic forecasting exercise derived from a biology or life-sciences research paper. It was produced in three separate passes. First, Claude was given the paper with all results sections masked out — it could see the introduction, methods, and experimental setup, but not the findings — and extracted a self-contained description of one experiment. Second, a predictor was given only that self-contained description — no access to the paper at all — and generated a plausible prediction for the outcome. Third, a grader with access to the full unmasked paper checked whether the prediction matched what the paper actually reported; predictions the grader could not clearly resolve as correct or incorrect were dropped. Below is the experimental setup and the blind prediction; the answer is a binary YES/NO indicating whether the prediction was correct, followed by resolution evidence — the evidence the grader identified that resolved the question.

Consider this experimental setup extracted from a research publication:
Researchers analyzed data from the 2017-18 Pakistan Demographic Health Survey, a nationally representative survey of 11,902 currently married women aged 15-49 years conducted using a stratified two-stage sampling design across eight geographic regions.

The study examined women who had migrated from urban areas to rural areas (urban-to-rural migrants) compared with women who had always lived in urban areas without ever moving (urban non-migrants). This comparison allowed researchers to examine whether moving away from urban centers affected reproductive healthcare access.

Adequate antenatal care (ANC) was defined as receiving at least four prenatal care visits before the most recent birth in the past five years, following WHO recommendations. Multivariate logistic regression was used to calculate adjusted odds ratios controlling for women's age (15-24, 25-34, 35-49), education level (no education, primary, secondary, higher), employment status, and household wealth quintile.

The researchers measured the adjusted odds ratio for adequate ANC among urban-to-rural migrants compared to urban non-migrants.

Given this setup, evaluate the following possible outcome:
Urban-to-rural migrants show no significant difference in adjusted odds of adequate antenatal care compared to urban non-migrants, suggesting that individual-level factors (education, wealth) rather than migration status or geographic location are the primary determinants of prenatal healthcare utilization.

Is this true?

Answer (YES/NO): YES